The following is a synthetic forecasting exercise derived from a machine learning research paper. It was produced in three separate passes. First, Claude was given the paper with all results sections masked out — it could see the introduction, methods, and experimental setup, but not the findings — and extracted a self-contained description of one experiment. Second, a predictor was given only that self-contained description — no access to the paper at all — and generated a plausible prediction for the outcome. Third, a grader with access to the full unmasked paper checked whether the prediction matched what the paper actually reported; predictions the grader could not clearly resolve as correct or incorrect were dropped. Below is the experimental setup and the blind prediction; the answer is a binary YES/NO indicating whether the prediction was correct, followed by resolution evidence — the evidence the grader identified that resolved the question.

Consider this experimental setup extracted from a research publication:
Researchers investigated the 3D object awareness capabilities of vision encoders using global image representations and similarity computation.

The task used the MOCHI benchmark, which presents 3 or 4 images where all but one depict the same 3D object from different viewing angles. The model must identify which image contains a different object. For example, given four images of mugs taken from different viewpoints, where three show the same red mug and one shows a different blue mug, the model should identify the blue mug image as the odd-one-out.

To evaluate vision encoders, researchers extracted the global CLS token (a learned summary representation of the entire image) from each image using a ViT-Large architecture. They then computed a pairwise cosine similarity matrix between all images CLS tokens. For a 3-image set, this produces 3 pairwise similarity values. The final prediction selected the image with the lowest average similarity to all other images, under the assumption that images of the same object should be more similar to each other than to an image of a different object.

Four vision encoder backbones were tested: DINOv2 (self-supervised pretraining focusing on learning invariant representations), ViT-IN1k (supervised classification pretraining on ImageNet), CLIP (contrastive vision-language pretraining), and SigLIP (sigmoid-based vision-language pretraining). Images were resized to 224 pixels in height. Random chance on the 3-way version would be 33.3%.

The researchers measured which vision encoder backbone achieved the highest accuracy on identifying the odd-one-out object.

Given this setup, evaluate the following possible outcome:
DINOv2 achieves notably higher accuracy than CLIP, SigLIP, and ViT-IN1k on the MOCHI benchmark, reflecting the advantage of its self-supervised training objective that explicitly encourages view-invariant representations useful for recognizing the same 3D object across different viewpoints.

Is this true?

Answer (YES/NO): YES